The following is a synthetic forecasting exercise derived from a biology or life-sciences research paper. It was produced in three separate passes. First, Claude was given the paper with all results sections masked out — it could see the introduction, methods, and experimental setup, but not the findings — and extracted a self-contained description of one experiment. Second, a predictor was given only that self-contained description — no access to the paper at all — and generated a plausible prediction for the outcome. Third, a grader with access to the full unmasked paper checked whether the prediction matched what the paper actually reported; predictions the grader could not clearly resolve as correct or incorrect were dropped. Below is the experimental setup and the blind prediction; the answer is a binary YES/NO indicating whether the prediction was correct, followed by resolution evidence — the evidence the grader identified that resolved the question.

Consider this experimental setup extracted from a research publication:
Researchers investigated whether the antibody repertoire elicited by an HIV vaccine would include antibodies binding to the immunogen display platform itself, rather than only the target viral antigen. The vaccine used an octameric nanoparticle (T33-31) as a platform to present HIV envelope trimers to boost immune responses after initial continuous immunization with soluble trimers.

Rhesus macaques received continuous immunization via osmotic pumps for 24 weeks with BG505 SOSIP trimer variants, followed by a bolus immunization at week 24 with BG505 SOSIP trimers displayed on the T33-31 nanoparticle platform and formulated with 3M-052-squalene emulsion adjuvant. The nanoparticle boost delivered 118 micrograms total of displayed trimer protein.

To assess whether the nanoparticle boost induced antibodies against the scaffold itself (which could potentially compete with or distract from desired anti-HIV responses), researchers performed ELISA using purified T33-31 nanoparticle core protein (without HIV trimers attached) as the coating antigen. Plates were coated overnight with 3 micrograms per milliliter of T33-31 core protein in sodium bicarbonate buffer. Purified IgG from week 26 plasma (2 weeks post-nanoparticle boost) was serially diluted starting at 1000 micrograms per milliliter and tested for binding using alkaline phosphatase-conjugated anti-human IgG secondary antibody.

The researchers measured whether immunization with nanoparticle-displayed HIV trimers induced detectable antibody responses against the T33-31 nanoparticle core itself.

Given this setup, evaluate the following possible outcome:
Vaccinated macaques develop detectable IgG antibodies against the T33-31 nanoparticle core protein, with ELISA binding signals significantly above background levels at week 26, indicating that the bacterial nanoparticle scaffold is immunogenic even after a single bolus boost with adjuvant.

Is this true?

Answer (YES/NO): YES